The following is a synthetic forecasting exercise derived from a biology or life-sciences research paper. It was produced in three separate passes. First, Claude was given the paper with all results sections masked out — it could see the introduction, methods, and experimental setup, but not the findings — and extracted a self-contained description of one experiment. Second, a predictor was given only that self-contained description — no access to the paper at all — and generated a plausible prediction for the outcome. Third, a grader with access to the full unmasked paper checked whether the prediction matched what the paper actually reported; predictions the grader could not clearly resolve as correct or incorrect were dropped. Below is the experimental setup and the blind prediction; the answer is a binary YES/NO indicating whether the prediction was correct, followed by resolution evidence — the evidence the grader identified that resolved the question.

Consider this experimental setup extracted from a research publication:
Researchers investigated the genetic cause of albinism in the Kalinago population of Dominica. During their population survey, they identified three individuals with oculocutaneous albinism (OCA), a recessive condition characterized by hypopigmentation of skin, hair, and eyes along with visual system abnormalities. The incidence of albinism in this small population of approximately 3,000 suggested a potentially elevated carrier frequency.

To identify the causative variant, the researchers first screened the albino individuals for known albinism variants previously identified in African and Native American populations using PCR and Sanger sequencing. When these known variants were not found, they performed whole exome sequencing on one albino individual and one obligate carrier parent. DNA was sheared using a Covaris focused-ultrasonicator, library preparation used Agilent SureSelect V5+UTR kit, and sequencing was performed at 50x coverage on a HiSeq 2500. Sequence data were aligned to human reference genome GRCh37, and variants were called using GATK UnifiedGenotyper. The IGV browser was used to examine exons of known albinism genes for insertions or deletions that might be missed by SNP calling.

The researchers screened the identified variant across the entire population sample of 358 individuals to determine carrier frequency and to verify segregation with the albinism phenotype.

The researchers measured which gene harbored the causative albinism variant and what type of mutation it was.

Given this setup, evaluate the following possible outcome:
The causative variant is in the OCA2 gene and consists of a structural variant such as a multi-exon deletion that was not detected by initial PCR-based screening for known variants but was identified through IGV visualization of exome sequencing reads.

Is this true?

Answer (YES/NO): NO